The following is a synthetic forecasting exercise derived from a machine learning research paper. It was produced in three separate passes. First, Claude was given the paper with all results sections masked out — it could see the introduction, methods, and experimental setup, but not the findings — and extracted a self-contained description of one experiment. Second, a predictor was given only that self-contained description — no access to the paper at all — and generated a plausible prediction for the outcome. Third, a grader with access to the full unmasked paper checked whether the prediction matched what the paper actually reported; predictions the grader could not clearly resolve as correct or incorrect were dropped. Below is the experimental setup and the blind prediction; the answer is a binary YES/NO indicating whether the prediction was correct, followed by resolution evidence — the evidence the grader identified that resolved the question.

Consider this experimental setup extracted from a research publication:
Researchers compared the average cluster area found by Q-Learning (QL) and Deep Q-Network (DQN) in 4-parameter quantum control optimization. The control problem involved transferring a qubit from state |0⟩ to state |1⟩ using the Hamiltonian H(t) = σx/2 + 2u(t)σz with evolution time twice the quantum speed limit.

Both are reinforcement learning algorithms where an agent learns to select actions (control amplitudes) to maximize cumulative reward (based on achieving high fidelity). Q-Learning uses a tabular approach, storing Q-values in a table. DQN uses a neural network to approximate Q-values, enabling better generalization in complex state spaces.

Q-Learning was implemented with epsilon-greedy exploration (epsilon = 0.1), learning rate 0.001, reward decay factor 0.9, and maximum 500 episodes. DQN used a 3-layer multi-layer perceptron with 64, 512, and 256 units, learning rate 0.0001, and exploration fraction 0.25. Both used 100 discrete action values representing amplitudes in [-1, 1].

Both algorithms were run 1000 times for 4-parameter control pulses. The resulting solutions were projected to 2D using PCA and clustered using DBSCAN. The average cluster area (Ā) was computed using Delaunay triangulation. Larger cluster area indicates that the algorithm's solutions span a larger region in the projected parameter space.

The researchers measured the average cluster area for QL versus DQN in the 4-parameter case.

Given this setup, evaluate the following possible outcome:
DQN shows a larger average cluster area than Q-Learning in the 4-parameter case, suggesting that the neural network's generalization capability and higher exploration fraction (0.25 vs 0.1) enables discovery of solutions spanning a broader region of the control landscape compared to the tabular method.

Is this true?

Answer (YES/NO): NO